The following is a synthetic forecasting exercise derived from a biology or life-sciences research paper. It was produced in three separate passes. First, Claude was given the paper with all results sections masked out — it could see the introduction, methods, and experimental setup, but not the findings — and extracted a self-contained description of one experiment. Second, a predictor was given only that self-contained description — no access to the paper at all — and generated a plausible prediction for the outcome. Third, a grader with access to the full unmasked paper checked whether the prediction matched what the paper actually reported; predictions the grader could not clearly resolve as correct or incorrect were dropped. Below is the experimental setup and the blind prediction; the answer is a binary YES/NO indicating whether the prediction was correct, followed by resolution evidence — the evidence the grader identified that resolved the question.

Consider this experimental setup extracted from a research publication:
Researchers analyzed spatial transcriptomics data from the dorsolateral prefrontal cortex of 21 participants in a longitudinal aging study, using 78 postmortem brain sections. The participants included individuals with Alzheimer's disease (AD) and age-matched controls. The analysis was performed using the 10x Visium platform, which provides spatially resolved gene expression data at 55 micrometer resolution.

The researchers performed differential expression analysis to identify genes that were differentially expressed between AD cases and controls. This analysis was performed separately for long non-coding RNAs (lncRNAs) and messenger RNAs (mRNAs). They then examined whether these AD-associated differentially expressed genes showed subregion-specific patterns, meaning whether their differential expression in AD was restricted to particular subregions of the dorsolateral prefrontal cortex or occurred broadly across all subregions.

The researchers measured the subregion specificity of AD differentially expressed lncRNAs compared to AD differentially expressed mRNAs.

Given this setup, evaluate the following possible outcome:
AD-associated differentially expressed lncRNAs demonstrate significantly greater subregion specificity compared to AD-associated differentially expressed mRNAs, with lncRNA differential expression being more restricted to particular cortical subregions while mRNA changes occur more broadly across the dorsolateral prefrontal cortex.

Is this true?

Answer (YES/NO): YES